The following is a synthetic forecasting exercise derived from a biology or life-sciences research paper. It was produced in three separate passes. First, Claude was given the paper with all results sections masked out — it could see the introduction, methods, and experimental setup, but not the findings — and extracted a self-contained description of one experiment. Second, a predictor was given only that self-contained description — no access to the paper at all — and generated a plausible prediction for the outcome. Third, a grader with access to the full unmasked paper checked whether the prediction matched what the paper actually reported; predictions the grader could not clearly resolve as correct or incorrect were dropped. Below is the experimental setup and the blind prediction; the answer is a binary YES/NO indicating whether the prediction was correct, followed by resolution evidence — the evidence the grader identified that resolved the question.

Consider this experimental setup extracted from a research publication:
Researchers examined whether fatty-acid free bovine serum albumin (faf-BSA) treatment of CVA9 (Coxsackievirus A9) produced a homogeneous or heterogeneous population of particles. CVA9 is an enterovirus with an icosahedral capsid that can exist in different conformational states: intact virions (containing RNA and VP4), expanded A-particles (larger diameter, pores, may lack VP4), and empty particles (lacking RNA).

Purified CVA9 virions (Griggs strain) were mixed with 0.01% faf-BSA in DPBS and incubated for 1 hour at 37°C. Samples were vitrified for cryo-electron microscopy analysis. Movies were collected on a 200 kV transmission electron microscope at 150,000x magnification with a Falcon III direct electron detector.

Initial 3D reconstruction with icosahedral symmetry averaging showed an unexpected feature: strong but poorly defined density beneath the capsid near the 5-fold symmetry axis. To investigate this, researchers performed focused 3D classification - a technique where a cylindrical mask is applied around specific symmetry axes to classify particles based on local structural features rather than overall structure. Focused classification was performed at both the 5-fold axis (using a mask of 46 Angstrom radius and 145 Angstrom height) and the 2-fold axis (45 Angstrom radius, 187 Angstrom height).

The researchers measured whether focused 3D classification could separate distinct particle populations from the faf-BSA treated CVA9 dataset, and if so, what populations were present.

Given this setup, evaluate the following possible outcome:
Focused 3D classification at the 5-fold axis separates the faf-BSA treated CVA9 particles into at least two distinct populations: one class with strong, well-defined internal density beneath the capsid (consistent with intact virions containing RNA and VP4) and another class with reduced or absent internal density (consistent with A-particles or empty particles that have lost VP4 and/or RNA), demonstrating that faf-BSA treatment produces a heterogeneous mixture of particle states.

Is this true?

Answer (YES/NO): YES